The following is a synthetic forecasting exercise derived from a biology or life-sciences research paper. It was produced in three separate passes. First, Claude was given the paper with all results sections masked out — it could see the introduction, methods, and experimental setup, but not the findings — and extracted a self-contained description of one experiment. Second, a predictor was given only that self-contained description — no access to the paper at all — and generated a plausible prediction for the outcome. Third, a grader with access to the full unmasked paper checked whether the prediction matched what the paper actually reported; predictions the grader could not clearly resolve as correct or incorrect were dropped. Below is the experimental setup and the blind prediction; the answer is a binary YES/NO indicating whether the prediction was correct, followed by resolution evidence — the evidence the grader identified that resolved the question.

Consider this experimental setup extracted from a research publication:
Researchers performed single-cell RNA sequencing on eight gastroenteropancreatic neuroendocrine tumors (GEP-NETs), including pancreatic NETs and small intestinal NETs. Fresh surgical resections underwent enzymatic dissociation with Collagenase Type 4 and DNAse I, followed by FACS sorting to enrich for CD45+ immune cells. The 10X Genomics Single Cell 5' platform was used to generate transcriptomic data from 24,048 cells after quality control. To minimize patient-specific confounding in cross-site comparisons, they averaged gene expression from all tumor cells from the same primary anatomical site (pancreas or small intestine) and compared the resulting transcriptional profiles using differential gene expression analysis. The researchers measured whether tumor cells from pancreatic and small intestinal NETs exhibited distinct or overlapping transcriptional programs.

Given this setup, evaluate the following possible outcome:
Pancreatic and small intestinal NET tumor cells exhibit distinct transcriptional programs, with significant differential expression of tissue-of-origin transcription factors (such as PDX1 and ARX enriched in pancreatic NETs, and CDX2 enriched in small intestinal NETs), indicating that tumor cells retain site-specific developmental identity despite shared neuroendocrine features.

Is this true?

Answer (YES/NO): NO